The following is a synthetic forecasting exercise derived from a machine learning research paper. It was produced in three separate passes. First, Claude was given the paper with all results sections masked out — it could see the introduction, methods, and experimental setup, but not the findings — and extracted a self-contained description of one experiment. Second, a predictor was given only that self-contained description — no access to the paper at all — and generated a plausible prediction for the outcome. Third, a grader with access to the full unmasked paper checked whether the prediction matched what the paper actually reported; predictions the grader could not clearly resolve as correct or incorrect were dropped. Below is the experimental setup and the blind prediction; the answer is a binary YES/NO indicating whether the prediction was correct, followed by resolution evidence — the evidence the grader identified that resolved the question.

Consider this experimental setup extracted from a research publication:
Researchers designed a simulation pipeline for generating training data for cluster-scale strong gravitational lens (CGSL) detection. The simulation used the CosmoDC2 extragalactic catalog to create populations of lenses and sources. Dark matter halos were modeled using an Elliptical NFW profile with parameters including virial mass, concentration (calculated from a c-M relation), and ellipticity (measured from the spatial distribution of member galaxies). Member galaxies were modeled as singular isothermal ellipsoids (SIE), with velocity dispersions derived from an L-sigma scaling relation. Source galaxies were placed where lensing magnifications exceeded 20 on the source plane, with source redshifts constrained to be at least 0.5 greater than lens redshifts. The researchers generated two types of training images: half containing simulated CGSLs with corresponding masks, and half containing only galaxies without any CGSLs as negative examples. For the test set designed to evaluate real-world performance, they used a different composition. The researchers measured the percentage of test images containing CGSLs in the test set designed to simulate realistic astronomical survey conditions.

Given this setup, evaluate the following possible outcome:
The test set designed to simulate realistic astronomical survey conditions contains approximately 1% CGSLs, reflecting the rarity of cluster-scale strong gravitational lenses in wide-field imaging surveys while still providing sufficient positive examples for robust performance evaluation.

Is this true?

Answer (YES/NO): YES